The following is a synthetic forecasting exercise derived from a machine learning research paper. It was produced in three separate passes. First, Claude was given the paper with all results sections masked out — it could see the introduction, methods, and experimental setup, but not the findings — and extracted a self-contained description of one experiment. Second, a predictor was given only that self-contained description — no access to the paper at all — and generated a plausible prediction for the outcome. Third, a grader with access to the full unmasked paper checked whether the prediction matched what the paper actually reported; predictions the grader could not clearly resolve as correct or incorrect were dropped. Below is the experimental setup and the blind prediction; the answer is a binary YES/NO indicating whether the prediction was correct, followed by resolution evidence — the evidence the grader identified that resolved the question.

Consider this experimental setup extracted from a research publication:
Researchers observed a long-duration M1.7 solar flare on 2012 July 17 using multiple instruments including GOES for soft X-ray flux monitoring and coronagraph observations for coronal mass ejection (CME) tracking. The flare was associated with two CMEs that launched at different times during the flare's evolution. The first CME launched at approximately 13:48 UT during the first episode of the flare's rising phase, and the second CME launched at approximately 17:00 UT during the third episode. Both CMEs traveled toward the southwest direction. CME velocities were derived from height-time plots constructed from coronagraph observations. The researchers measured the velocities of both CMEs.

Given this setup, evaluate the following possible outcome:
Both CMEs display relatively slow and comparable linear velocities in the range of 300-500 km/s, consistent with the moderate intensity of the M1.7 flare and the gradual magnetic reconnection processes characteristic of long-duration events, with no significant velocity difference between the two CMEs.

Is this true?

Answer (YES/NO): NO